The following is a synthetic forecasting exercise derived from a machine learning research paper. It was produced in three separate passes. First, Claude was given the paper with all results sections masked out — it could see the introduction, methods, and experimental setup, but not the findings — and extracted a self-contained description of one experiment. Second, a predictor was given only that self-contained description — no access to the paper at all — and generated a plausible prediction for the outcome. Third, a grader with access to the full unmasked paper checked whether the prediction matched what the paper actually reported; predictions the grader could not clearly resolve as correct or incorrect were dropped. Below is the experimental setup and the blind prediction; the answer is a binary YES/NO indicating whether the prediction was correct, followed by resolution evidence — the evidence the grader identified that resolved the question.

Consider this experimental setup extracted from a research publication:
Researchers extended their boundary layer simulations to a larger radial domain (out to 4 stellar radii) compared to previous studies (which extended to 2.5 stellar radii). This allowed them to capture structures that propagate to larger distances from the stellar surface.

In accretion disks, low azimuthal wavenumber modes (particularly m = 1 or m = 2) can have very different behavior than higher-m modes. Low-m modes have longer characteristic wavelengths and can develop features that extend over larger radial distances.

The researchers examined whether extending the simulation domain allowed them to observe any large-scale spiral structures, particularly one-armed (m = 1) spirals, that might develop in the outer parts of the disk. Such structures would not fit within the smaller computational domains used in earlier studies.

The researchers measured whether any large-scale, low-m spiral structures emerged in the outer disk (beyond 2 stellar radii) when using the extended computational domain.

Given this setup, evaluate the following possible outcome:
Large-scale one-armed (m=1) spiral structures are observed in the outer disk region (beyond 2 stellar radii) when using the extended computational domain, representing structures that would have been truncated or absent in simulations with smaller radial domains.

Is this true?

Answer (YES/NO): YES